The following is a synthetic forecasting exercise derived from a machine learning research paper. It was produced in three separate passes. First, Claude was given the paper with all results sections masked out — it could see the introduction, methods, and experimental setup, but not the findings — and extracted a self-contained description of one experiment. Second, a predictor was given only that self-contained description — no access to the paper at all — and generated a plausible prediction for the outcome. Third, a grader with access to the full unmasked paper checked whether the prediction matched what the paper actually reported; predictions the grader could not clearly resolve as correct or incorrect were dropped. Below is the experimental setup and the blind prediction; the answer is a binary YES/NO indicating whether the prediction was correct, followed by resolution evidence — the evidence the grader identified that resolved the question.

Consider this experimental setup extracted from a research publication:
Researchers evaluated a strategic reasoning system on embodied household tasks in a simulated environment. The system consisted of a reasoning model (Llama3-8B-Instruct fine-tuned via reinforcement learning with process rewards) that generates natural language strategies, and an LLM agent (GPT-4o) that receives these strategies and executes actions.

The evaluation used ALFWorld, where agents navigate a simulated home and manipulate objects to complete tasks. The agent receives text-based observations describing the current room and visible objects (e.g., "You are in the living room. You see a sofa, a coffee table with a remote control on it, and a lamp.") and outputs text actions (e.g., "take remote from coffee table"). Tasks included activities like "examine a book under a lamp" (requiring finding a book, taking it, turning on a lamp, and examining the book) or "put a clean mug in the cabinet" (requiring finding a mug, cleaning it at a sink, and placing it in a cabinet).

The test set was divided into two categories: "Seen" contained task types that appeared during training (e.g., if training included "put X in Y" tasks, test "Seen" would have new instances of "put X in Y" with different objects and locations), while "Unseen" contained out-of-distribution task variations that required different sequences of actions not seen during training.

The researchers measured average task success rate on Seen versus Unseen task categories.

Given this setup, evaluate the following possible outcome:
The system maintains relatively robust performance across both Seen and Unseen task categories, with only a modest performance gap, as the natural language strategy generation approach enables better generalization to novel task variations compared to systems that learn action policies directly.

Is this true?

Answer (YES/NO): YES